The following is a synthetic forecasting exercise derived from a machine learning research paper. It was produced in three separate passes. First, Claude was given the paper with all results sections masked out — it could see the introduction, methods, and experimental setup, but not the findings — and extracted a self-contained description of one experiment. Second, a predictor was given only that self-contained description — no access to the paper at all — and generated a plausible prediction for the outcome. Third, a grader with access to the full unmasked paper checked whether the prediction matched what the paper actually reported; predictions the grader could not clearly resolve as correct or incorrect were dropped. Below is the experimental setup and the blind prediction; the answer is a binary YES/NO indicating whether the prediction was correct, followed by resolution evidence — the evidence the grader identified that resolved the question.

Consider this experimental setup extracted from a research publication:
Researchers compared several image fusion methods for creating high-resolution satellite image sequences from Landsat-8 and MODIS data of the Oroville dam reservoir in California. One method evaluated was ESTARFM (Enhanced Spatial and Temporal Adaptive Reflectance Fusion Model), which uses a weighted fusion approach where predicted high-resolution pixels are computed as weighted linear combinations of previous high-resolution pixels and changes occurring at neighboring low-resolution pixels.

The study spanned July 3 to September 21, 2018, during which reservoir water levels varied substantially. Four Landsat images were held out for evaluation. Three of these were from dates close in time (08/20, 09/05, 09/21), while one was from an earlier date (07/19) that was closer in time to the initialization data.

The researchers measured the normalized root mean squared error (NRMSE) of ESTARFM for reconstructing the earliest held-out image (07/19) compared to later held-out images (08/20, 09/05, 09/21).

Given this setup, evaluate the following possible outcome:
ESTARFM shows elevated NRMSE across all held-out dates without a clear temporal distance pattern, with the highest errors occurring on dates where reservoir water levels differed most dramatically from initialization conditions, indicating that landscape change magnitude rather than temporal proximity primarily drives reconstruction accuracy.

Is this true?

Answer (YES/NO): NO